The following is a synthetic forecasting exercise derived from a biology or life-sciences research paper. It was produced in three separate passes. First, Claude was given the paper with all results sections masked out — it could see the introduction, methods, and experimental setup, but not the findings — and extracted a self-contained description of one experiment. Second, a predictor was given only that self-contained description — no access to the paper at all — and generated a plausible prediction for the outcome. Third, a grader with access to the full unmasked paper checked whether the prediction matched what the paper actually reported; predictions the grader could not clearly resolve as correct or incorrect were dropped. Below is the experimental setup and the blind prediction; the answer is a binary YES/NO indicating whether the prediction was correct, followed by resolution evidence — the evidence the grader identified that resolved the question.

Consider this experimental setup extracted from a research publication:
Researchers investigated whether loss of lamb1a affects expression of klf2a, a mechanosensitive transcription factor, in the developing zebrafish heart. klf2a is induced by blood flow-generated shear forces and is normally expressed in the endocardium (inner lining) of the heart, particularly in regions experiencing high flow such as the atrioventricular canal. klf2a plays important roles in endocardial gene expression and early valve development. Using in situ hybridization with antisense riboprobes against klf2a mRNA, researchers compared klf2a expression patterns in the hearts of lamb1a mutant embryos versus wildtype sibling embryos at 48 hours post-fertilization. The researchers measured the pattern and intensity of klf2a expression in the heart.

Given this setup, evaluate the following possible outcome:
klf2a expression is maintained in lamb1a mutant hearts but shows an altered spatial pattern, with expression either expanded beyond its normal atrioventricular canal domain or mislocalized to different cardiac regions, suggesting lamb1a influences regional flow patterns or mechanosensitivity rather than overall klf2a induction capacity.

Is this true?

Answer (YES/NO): YES